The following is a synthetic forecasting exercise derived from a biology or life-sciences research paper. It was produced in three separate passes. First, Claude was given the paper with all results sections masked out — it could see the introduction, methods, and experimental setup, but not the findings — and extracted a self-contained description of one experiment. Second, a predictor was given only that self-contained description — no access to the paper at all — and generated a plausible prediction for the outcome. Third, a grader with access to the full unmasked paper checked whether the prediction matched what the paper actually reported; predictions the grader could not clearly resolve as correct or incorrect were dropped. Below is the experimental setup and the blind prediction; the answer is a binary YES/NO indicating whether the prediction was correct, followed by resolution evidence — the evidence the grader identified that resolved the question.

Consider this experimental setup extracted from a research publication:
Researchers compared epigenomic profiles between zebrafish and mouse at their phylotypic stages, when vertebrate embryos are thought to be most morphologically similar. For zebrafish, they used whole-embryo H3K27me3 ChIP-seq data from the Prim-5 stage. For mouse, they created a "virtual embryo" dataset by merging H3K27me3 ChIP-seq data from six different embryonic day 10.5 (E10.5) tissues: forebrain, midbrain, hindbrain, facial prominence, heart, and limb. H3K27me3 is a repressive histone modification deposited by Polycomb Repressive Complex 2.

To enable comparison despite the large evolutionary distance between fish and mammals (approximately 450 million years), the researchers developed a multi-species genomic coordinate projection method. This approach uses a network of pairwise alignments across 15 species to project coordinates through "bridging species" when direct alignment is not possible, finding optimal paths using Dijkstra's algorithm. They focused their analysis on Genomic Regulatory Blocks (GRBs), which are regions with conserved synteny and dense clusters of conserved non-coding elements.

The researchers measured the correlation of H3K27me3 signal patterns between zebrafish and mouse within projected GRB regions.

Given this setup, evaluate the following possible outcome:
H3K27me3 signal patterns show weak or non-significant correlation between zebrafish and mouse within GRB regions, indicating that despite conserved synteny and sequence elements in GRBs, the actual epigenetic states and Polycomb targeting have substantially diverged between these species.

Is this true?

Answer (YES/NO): NO